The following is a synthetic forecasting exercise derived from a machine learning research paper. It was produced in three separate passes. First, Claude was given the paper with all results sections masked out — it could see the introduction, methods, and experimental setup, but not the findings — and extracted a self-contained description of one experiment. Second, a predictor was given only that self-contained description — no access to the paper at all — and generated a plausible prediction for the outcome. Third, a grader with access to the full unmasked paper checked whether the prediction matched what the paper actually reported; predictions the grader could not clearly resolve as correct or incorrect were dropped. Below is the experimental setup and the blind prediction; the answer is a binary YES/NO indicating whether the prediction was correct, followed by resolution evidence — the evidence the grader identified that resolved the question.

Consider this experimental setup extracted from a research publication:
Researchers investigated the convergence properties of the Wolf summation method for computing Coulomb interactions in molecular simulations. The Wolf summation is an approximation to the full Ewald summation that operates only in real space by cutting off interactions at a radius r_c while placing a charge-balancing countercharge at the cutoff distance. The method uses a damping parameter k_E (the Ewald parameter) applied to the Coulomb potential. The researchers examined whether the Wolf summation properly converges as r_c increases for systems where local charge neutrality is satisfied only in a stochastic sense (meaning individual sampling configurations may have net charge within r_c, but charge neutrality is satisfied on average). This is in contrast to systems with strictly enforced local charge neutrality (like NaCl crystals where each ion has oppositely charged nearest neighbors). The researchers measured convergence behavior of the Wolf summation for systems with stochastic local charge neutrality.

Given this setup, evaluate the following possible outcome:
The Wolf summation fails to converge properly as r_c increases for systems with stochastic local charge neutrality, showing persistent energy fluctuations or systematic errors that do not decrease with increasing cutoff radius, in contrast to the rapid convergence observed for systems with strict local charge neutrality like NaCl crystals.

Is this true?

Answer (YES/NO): YES